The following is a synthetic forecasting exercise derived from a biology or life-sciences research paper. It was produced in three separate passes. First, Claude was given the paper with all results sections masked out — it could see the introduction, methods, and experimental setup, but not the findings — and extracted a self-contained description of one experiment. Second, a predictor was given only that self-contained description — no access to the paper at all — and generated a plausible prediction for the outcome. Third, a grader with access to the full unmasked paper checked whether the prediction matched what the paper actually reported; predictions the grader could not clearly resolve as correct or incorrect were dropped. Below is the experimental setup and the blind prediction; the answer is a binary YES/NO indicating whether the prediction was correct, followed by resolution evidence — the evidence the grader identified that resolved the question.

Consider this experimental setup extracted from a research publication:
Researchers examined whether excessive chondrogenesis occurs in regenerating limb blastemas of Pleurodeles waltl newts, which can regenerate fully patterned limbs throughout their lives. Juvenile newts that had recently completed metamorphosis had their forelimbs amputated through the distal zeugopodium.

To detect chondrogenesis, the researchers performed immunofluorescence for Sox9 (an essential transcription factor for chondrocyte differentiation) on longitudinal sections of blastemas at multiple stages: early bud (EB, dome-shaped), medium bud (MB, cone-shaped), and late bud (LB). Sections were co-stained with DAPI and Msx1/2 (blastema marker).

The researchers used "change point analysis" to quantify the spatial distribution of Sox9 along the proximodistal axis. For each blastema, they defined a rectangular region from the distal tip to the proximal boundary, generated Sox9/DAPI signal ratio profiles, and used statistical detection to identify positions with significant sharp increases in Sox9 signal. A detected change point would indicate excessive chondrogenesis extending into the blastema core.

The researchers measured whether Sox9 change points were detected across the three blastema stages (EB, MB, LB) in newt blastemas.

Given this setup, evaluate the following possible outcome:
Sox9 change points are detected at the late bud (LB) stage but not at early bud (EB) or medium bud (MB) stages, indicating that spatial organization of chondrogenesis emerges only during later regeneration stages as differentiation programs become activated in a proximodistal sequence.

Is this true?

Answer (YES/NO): NO